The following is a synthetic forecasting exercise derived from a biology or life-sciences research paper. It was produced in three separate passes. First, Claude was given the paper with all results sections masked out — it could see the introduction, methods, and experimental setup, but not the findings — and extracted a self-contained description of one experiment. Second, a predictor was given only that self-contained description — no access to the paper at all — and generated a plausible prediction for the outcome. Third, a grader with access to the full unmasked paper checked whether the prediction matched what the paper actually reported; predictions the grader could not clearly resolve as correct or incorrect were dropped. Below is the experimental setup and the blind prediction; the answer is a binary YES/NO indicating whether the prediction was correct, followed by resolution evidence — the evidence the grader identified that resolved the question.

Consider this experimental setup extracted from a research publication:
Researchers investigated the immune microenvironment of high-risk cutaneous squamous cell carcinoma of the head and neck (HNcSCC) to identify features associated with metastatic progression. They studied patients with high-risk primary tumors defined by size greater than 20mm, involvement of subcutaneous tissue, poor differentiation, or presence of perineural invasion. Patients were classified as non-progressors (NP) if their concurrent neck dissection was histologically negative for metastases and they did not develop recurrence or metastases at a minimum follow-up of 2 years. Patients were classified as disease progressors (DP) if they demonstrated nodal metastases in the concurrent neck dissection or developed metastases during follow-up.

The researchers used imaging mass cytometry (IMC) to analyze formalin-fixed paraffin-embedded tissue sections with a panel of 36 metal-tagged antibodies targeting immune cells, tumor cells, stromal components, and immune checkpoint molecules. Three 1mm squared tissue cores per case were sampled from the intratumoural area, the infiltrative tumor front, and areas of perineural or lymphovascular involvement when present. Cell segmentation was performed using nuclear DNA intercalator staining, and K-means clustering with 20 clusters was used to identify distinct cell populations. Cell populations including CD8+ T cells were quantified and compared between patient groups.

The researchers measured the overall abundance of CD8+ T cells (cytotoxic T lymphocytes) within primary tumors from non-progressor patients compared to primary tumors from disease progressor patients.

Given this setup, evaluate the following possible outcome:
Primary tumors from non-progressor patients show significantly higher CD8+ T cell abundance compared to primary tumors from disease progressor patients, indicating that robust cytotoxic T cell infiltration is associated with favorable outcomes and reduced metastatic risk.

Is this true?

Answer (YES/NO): YES